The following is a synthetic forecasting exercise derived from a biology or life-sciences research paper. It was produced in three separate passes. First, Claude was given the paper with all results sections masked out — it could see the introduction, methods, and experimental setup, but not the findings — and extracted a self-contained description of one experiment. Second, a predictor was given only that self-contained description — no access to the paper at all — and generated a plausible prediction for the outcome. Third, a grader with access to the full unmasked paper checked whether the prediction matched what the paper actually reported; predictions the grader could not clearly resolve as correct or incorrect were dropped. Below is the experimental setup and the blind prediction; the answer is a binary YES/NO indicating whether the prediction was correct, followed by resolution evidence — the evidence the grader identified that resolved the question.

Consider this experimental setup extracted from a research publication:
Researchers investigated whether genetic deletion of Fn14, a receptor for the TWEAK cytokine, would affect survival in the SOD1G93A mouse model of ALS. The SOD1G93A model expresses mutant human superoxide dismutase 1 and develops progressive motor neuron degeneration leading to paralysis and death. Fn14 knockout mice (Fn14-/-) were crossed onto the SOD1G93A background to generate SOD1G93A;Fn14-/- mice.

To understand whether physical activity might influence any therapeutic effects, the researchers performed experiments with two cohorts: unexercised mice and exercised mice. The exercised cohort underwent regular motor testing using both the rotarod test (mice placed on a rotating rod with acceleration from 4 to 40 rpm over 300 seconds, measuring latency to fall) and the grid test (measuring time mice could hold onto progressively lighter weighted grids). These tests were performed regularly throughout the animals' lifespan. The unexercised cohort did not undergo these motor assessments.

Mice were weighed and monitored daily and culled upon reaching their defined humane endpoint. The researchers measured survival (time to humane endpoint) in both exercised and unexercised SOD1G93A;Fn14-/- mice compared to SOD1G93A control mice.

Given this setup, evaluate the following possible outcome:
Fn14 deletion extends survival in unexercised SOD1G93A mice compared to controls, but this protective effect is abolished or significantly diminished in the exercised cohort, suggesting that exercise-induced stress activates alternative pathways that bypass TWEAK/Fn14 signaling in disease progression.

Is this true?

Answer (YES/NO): YES